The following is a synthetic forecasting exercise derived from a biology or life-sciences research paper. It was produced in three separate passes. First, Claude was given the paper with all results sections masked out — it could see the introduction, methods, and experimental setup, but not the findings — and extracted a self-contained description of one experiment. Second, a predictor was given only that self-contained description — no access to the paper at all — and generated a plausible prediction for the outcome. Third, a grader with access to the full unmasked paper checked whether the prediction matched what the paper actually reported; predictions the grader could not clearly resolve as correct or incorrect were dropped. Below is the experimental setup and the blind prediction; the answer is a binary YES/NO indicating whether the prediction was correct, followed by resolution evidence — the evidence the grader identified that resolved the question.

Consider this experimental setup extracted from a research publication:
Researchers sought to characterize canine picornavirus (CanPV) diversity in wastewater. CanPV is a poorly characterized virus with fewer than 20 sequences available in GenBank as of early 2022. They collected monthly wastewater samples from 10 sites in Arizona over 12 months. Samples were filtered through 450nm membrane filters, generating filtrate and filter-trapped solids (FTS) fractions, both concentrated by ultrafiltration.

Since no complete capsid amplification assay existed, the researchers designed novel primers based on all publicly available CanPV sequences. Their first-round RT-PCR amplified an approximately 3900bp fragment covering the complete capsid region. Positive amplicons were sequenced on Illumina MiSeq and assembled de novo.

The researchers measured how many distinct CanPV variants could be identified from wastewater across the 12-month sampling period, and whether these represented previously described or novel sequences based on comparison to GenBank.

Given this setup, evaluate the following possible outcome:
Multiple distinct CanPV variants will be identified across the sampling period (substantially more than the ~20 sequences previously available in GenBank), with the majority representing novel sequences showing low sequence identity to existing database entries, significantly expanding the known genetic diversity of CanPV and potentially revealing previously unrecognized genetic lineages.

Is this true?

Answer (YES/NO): NO